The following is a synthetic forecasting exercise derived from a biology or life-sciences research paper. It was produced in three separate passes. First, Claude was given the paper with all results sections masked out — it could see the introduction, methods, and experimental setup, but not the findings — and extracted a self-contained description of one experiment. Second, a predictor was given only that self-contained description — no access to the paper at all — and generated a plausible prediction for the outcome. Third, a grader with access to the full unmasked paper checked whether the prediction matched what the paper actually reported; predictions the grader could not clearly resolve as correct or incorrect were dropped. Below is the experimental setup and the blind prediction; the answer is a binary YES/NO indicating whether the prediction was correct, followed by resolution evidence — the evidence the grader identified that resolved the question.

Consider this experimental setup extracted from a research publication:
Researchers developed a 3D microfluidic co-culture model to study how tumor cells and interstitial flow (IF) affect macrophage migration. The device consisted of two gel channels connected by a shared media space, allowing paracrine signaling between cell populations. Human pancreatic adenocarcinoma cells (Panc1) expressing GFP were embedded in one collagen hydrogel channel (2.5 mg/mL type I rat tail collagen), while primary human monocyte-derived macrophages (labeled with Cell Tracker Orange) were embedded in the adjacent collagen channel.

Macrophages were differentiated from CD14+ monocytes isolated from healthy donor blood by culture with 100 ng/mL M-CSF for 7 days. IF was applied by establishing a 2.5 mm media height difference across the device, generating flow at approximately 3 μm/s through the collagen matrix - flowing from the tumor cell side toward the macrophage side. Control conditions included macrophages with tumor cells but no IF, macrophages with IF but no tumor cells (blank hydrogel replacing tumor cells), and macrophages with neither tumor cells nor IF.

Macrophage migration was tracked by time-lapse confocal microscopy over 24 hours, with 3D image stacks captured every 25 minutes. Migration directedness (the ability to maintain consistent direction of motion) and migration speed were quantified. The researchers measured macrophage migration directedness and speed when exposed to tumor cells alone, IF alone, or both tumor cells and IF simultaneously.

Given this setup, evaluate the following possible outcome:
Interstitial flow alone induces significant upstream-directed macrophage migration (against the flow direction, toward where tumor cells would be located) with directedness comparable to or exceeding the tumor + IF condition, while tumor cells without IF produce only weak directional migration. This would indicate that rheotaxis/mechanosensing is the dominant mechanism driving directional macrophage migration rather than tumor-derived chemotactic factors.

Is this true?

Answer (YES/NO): NO